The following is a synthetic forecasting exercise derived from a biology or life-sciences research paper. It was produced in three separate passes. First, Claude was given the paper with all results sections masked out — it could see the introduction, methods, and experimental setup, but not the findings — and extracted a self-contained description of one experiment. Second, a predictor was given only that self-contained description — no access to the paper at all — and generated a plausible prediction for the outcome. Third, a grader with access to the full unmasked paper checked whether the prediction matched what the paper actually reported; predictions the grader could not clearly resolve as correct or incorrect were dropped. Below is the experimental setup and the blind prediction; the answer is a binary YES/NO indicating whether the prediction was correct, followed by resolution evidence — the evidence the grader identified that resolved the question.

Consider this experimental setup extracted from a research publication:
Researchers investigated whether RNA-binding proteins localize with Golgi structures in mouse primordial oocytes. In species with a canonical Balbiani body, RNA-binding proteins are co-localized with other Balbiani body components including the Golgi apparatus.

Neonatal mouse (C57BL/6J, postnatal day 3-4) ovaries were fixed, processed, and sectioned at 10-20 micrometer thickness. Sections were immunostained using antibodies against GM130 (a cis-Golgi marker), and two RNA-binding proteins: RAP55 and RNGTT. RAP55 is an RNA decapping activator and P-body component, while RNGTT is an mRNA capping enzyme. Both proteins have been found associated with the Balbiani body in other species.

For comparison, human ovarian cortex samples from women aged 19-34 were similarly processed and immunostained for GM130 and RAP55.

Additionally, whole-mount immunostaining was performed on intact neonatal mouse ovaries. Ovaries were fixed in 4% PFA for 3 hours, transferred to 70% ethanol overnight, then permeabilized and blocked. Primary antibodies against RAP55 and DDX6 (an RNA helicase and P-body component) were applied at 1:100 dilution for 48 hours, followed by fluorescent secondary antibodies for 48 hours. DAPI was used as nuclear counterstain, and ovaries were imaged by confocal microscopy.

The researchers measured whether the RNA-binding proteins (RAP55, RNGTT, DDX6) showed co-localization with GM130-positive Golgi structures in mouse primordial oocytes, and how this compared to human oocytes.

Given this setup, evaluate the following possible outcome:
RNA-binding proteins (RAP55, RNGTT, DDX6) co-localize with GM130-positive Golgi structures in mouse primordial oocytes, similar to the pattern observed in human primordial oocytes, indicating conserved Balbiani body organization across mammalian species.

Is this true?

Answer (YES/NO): NO